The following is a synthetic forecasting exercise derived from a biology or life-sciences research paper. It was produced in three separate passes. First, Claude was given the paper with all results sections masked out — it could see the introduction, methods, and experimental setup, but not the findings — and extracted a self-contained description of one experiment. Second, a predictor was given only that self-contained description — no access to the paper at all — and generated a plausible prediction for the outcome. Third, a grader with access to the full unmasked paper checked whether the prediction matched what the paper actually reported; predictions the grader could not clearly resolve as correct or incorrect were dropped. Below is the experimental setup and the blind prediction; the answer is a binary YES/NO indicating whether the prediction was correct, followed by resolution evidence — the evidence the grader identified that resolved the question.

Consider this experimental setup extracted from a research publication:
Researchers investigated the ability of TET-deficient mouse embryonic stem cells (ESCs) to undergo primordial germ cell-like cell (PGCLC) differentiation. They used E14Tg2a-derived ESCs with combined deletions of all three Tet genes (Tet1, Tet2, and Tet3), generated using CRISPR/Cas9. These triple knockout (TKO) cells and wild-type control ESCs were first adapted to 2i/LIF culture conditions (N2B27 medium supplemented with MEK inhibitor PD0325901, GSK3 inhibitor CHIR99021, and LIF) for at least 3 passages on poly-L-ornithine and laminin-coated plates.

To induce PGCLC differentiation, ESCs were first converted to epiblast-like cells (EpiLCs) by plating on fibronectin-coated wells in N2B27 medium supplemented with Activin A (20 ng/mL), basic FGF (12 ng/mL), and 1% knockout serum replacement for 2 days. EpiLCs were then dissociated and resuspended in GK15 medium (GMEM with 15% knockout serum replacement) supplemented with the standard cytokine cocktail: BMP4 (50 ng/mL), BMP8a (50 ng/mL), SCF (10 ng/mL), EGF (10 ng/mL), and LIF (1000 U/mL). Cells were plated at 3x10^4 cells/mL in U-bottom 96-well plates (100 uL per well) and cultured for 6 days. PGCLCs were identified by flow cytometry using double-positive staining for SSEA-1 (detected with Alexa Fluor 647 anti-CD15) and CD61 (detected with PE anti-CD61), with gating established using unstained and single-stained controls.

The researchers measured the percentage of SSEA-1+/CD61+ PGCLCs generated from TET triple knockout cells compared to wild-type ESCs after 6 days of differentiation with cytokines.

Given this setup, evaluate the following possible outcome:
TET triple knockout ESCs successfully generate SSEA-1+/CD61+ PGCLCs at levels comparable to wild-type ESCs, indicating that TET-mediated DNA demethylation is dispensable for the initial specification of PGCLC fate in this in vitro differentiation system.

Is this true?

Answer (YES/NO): NO